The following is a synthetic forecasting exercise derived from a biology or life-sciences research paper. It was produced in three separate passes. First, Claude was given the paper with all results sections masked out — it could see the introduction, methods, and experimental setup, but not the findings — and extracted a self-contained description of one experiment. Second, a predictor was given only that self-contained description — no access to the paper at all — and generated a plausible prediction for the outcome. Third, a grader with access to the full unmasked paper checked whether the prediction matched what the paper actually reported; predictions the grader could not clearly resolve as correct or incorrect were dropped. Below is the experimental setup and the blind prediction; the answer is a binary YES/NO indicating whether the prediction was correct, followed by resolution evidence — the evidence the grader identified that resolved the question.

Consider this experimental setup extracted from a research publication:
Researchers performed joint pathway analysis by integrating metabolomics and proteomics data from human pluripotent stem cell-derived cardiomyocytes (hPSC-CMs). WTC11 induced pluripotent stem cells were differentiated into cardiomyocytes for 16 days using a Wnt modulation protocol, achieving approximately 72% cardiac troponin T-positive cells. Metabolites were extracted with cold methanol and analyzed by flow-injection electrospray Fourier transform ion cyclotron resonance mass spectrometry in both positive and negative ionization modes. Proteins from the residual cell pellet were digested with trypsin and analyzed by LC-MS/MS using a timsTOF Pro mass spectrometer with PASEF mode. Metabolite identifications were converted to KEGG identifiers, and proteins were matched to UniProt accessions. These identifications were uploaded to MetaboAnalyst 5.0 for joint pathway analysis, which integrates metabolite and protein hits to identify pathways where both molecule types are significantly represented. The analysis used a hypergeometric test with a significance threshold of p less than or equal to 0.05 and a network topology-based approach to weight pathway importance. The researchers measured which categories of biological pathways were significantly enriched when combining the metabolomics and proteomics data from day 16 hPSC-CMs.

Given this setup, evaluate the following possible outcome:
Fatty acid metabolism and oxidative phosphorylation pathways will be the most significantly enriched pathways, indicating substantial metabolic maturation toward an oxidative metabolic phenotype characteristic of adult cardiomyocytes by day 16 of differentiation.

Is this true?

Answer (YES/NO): NO